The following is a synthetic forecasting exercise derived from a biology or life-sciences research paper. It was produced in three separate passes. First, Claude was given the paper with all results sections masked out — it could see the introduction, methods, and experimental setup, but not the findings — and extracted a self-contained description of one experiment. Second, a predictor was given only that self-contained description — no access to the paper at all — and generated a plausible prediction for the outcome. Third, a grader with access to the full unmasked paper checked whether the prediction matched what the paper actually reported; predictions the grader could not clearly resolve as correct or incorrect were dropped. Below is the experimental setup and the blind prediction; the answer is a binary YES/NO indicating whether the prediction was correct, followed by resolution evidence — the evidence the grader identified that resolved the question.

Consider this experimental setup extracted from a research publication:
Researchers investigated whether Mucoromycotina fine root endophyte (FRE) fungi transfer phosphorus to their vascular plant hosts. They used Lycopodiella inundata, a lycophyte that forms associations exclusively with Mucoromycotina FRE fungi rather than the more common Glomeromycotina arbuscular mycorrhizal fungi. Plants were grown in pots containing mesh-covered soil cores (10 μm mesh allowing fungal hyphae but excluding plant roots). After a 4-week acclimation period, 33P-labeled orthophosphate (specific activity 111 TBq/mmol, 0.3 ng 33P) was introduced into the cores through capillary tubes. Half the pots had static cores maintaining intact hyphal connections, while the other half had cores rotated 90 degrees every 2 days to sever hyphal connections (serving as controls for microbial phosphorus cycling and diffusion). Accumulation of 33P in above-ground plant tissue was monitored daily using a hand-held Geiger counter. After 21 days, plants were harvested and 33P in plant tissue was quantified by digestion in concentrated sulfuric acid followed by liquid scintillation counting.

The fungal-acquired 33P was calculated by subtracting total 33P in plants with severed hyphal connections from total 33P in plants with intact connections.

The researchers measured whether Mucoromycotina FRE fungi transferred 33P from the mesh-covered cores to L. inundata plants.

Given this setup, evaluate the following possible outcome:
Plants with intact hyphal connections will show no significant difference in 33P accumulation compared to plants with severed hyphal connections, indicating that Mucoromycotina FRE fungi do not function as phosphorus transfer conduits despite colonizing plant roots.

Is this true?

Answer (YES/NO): NO